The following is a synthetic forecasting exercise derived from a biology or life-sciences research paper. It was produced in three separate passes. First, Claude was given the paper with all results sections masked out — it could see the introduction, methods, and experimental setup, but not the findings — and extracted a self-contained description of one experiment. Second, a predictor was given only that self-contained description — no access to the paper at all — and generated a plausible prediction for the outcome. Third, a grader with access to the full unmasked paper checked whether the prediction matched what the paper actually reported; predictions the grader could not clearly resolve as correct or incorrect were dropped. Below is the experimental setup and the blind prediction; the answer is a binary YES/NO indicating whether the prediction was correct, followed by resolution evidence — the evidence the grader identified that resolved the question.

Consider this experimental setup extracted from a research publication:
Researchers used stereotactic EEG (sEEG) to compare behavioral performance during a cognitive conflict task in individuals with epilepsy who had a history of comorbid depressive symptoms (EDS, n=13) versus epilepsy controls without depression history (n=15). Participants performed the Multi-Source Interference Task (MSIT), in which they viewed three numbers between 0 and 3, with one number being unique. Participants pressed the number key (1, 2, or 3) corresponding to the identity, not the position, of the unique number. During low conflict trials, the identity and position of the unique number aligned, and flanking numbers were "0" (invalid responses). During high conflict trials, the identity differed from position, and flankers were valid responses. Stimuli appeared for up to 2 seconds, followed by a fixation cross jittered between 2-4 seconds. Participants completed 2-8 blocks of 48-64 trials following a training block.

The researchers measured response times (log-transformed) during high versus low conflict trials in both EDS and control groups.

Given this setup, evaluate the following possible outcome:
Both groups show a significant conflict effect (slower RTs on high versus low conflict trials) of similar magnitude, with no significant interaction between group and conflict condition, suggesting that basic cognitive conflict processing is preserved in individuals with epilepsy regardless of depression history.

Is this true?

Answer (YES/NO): NO